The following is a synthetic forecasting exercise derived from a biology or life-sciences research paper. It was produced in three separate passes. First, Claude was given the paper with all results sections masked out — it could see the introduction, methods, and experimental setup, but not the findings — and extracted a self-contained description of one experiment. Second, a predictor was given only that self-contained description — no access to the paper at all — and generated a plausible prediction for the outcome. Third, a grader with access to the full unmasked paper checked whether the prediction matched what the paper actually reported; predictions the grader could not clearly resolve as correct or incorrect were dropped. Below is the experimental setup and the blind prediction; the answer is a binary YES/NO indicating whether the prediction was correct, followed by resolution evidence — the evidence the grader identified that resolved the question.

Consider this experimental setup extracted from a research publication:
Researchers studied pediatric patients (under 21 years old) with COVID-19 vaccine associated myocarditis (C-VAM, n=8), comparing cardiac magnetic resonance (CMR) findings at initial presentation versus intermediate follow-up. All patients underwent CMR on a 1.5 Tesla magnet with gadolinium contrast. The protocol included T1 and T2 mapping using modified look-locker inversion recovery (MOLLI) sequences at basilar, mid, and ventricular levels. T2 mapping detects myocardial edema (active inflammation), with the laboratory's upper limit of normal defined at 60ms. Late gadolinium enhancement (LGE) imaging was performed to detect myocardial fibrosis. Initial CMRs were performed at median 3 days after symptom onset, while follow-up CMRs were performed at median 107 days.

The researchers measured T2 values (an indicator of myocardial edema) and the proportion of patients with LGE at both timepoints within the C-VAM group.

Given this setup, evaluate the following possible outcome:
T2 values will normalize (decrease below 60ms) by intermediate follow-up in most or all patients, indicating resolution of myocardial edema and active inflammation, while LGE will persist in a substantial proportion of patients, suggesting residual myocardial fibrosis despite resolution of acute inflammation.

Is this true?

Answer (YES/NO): NO